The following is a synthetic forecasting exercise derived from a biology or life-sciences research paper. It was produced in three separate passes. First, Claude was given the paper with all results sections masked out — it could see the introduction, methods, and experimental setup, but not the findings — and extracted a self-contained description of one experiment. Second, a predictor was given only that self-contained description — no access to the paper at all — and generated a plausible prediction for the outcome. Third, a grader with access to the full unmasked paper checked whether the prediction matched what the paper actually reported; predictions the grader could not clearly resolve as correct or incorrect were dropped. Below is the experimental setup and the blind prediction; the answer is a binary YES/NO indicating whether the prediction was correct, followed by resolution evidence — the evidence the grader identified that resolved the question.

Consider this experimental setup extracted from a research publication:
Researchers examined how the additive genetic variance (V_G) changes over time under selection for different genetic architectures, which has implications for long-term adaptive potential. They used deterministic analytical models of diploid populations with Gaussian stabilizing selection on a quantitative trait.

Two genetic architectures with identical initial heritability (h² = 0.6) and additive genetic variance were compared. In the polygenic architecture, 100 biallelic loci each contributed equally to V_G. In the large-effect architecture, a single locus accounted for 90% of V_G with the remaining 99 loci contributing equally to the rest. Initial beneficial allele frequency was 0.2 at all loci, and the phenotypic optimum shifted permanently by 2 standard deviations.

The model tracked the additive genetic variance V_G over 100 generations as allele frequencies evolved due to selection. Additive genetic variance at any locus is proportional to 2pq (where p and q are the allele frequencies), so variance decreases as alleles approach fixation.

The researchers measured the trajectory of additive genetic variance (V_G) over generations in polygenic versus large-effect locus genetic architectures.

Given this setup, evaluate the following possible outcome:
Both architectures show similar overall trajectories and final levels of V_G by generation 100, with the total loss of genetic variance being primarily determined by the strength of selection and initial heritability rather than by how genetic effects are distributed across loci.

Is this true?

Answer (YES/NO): NO